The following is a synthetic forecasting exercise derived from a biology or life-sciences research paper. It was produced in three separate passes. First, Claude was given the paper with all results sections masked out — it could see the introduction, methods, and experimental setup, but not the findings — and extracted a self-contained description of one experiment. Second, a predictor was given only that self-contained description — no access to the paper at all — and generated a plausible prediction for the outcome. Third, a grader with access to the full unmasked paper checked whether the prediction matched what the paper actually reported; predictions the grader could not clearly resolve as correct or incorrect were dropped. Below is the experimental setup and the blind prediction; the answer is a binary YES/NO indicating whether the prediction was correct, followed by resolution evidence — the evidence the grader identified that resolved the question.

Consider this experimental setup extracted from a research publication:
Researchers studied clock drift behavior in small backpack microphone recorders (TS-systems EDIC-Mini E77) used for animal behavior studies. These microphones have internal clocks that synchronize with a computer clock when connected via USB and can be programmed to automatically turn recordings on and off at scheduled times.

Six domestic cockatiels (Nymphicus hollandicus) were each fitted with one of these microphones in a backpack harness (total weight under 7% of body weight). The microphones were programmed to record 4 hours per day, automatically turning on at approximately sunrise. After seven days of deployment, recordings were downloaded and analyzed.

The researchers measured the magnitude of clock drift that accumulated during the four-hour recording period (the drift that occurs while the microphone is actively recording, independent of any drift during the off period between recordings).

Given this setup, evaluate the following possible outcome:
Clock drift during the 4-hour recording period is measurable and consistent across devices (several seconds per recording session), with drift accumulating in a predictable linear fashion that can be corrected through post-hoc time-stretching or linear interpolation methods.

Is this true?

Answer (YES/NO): NO